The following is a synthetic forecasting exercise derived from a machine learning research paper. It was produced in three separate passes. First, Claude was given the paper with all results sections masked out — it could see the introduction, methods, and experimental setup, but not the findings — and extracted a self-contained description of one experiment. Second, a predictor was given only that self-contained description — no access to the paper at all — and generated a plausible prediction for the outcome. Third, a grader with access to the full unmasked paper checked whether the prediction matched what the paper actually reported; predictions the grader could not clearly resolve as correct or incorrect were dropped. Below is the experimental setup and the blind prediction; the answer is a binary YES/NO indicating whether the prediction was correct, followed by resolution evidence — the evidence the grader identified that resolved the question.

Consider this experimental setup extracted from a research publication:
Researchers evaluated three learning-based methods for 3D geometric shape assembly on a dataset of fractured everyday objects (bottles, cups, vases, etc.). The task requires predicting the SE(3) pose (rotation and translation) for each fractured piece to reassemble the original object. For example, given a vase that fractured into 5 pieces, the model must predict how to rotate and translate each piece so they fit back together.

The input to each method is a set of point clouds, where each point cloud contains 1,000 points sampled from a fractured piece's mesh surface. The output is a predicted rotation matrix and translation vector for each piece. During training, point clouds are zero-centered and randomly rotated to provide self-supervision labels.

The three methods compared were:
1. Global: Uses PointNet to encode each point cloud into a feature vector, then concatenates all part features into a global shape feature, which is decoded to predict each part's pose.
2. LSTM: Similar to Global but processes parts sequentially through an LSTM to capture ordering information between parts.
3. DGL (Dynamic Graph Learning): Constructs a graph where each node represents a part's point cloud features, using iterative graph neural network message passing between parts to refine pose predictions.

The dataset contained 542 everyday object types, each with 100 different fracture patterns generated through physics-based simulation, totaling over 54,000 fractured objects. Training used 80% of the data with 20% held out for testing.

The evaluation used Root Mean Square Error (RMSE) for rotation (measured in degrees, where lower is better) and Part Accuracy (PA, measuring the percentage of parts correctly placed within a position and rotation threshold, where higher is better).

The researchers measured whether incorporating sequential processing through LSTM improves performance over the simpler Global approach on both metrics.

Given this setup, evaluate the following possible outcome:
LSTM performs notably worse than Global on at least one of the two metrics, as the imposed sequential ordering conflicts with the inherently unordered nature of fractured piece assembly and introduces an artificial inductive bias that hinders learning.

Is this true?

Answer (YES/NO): YES